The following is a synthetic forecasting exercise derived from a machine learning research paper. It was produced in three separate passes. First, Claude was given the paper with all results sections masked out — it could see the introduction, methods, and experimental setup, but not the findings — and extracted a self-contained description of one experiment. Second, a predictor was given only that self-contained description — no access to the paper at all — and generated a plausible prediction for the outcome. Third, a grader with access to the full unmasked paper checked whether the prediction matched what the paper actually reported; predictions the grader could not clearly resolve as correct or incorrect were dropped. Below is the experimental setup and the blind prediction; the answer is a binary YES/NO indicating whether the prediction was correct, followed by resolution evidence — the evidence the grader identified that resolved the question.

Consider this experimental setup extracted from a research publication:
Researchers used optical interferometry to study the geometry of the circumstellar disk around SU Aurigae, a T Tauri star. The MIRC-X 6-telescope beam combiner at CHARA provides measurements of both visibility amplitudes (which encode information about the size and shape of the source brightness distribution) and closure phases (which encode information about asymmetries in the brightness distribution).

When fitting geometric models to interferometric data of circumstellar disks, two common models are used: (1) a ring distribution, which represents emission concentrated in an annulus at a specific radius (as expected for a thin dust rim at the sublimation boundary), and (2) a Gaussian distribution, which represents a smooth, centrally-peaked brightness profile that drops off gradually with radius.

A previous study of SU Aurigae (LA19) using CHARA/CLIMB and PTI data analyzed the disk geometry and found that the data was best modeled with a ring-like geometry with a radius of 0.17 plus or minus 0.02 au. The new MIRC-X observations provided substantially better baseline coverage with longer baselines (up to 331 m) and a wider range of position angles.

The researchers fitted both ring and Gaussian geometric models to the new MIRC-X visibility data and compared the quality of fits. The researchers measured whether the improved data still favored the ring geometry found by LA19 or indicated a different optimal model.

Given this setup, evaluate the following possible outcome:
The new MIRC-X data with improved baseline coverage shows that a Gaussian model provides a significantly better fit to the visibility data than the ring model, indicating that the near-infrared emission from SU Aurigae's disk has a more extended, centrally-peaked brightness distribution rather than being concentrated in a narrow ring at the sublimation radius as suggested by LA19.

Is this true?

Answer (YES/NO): YES